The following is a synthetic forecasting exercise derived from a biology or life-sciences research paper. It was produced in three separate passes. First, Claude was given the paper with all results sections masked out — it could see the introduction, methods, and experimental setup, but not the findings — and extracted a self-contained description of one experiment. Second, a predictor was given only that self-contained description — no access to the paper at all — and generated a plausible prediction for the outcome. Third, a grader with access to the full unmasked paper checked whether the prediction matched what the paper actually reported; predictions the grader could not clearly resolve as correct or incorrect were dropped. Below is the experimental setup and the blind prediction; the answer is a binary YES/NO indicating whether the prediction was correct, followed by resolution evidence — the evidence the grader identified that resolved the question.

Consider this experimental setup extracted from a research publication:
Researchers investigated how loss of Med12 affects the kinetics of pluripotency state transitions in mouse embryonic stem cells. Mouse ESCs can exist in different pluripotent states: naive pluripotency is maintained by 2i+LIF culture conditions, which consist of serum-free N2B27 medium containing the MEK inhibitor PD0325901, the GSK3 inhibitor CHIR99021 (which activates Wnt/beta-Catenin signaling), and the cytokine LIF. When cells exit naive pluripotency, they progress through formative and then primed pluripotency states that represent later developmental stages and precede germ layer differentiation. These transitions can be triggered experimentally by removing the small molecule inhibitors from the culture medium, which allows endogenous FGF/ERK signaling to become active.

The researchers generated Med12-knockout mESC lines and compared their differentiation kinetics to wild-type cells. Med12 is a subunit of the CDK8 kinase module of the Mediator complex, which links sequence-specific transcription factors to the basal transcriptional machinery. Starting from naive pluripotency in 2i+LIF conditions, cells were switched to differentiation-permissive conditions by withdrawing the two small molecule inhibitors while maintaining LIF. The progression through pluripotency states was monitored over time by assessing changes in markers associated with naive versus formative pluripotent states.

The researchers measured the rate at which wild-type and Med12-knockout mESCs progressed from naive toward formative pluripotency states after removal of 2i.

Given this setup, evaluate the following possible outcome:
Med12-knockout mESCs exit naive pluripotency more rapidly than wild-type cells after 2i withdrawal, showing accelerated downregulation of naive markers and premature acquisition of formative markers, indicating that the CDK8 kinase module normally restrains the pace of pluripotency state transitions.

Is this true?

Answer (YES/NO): NO